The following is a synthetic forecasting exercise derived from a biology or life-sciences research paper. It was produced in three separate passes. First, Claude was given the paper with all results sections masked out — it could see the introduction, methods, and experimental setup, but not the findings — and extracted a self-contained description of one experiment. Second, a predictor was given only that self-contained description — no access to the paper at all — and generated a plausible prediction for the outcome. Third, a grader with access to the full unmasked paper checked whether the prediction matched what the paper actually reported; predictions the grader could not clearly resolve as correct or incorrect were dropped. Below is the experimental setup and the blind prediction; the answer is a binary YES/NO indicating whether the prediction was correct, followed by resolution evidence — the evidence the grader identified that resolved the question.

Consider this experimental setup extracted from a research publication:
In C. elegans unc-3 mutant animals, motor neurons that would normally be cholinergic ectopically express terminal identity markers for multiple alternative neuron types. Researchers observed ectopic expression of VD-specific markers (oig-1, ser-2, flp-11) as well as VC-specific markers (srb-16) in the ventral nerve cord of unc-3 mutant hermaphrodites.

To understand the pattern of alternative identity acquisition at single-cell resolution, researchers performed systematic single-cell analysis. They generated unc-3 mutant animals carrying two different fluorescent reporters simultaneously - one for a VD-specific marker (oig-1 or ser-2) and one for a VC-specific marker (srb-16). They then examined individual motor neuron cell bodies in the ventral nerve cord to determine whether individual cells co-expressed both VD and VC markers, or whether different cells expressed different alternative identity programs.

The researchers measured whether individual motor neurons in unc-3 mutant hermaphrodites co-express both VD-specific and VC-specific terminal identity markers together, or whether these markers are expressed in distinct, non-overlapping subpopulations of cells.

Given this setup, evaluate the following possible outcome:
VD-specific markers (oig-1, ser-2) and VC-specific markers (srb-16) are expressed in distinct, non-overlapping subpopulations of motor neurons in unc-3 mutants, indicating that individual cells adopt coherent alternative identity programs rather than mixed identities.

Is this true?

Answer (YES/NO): YES